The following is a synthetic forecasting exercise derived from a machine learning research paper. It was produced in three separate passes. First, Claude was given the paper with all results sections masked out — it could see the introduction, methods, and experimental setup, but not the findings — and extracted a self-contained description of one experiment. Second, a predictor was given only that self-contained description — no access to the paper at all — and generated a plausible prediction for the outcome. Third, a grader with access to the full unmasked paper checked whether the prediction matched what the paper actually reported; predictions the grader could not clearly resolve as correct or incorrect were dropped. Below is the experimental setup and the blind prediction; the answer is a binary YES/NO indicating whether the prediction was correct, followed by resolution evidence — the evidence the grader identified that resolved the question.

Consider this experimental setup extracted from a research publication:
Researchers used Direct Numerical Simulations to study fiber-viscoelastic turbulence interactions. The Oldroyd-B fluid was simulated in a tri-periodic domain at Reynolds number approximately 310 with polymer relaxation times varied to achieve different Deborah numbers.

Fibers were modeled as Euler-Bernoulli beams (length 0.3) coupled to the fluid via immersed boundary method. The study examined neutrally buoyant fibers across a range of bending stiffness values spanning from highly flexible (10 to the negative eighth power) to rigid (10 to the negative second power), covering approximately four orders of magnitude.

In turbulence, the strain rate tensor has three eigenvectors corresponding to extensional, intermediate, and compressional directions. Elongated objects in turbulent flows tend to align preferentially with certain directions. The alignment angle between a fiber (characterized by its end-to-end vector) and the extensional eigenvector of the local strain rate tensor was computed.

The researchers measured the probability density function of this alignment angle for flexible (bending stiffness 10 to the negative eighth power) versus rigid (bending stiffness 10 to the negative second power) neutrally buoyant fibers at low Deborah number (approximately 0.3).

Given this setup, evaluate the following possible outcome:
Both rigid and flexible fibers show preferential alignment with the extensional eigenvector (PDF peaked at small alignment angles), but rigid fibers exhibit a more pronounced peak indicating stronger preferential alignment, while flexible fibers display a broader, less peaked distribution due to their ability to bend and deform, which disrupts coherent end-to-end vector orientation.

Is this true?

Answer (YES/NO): NO